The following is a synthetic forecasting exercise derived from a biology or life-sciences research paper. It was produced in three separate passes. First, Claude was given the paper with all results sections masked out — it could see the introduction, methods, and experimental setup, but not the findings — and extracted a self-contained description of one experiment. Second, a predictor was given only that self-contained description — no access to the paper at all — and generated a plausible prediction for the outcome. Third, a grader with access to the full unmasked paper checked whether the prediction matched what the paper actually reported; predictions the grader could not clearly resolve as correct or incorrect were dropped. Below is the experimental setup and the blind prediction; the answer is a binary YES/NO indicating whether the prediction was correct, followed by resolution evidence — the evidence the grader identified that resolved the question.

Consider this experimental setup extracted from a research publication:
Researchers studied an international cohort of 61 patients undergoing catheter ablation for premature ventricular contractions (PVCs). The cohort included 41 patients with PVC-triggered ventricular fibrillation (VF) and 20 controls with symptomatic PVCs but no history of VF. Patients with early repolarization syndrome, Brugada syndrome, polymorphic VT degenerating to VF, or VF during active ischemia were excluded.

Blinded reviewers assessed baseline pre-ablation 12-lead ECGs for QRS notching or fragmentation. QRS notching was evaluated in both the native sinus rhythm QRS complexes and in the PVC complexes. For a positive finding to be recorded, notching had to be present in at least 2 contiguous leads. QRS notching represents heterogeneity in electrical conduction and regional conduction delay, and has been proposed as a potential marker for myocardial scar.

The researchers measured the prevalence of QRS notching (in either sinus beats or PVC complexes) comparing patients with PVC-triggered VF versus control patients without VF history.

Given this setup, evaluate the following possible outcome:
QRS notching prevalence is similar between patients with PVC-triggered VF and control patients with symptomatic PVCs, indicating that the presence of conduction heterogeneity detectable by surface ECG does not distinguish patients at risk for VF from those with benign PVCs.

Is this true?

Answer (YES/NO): NO